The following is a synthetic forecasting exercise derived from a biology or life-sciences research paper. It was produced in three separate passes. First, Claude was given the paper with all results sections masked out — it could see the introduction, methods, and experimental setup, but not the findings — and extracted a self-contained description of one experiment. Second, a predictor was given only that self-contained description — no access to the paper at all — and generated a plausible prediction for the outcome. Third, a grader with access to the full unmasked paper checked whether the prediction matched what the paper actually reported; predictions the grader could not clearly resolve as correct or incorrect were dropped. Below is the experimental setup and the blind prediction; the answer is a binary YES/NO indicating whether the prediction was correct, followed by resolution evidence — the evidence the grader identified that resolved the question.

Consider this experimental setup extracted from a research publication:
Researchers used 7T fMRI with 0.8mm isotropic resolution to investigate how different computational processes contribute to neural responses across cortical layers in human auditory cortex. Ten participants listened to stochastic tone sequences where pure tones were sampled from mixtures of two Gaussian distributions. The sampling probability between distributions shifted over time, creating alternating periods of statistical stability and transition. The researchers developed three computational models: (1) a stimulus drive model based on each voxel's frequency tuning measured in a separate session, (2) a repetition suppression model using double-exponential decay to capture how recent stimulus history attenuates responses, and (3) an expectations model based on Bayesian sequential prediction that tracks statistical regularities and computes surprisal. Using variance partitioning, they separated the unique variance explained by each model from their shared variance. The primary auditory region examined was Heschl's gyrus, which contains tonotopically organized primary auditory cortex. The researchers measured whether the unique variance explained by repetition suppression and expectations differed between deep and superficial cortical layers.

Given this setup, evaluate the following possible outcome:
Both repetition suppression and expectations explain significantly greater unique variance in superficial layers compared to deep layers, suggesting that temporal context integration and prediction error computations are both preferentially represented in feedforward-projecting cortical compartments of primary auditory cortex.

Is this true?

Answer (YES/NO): NO